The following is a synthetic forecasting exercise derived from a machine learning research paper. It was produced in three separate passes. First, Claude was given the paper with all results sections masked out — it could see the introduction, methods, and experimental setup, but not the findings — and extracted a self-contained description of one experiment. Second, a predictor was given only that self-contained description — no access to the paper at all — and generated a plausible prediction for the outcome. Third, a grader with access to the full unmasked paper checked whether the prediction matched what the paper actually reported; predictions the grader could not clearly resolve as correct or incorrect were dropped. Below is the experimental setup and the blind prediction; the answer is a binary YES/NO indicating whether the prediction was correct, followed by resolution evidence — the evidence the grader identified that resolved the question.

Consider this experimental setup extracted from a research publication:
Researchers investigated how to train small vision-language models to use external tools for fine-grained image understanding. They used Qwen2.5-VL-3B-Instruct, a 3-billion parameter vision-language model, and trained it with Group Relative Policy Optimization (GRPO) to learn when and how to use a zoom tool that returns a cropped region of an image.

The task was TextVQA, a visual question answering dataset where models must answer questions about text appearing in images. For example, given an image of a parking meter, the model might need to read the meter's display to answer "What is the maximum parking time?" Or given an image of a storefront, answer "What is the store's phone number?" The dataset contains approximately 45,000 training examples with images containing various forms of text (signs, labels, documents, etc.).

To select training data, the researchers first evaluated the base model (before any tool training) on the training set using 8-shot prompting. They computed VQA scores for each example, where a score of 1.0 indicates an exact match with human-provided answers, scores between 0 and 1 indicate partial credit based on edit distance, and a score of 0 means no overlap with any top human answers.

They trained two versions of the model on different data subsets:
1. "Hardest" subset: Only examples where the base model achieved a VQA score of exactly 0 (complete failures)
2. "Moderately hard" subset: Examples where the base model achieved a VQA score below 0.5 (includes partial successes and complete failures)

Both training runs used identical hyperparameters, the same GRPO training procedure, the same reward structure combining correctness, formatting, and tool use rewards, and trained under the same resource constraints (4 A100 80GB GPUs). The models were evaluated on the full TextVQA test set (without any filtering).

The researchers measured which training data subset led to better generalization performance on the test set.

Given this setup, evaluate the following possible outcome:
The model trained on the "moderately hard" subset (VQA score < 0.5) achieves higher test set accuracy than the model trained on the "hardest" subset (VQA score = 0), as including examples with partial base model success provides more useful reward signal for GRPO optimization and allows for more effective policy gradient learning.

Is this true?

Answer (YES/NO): YES